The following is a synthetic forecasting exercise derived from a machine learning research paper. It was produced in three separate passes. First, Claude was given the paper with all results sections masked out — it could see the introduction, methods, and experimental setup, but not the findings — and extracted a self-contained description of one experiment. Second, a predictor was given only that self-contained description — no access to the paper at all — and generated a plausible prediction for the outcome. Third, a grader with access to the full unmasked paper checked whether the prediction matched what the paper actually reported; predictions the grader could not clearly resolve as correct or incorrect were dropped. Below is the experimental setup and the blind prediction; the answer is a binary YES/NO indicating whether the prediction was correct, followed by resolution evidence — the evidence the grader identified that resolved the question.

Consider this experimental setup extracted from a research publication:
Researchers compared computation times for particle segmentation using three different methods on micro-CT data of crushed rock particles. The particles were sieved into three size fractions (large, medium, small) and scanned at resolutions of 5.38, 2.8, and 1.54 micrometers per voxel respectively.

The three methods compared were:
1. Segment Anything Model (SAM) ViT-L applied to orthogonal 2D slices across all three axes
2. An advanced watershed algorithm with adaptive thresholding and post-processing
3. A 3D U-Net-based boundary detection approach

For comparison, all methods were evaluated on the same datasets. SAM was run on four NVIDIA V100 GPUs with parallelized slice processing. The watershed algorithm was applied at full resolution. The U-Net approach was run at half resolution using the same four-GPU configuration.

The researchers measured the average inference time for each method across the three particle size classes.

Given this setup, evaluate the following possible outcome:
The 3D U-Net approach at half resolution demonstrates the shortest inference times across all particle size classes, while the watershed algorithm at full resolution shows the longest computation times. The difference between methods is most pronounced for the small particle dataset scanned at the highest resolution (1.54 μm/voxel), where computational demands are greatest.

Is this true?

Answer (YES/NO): NO